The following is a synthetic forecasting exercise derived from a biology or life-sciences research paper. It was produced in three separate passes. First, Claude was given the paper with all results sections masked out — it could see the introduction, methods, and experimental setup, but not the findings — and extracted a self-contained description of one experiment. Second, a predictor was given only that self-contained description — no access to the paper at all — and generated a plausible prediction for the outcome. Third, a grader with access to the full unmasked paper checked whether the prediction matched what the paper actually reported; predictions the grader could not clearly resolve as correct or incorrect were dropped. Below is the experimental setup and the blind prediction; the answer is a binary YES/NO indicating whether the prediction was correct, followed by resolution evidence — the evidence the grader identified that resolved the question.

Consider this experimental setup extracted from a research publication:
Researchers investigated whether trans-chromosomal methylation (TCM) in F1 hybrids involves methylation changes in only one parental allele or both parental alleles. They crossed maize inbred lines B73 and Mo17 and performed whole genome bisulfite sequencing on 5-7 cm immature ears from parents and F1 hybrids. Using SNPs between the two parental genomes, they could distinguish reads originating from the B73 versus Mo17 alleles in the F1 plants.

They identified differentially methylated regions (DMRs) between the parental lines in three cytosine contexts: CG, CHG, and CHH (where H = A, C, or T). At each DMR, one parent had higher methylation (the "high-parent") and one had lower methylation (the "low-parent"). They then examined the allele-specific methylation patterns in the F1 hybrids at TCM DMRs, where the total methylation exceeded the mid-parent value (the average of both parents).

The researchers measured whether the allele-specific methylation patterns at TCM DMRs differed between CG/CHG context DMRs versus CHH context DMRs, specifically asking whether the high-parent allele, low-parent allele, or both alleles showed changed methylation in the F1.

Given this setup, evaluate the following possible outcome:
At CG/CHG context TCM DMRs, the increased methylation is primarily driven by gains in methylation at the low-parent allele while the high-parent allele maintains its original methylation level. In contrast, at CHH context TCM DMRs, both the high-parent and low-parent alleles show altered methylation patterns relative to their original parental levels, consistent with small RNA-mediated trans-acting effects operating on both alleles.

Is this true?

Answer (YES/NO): YES